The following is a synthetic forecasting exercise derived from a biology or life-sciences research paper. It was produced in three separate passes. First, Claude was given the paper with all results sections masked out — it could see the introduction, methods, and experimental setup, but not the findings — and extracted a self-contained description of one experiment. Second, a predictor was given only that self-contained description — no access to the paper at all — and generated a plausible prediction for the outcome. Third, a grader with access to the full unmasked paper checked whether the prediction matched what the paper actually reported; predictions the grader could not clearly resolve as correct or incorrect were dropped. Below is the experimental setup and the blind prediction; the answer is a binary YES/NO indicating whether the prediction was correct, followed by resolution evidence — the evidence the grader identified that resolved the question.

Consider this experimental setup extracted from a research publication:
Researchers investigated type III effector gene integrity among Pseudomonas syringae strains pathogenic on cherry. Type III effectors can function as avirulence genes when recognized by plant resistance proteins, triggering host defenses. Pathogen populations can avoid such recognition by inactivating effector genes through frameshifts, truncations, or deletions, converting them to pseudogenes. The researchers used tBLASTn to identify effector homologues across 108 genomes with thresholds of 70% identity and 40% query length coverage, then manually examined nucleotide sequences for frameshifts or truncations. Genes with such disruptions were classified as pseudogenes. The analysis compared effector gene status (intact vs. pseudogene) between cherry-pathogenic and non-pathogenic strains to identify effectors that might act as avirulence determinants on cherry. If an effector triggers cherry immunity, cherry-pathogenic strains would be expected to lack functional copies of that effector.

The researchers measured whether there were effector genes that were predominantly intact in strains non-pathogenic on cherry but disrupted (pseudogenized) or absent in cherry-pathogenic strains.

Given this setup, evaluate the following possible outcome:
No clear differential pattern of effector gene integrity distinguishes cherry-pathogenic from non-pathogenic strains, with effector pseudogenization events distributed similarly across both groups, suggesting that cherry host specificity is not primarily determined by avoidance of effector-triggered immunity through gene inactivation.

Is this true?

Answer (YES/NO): NO